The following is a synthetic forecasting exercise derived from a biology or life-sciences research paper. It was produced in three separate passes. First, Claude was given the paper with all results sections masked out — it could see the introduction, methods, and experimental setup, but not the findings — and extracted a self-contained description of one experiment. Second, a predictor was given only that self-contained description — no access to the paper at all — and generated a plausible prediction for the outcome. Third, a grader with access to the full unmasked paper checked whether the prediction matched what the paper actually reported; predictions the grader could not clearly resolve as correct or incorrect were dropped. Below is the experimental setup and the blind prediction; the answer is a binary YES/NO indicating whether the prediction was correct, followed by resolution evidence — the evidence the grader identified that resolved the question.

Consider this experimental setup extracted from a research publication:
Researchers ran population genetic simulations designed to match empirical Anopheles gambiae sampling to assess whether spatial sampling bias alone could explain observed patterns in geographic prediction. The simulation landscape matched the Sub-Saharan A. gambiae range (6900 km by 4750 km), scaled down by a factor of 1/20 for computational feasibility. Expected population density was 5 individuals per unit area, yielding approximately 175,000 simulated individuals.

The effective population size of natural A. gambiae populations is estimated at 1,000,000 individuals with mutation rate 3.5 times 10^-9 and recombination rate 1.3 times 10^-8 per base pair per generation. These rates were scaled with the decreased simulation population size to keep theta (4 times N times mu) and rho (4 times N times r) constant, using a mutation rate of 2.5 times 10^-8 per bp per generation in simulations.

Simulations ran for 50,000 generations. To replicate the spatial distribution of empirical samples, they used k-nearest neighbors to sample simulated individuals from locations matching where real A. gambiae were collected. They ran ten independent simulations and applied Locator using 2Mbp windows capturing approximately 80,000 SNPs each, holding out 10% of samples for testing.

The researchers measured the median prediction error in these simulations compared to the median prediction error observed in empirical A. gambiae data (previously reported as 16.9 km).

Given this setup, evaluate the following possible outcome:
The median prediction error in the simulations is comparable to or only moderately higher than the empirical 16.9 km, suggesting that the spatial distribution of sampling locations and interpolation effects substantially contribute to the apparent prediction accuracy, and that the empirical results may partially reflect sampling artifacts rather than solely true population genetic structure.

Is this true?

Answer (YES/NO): NO